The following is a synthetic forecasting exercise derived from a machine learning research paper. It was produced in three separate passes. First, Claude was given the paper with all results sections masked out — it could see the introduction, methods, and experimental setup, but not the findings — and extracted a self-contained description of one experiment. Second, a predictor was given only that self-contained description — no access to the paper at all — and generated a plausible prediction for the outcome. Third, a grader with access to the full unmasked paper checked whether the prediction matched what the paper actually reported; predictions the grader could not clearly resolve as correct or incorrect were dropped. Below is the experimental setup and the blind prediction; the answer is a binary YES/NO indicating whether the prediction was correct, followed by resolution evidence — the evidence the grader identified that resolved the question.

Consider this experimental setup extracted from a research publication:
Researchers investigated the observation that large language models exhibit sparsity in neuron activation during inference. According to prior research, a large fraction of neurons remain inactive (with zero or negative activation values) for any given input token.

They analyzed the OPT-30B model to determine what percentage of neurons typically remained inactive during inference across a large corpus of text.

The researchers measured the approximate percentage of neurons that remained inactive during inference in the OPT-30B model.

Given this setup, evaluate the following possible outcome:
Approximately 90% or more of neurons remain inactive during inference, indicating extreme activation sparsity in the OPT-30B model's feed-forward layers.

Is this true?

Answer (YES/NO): NO